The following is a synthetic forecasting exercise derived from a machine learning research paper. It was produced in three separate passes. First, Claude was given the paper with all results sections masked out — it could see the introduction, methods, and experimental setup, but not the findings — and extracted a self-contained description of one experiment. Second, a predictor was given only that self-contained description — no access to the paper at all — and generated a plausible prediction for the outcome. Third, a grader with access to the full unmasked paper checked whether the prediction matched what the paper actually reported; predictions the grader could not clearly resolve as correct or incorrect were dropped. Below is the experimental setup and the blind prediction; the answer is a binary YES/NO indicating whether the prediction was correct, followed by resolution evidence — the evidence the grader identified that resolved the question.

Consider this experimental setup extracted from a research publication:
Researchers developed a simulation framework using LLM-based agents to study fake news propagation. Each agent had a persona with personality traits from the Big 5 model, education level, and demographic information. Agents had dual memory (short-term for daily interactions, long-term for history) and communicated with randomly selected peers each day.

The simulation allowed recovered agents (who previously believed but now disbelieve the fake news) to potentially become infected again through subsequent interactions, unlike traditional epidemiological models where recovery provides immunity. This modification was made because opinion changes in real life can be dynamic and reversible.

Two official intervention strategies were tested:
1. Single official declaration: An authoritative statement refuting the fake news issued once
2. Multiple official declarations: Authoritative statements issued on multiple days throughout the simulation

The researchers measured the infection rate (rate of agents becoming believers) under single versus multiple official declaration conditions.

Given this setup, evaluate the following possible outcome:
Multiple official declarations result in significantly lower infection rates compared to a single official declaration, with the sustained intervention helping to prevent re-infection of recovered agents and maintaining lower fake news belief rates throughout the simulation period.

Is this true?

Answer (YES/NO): NO